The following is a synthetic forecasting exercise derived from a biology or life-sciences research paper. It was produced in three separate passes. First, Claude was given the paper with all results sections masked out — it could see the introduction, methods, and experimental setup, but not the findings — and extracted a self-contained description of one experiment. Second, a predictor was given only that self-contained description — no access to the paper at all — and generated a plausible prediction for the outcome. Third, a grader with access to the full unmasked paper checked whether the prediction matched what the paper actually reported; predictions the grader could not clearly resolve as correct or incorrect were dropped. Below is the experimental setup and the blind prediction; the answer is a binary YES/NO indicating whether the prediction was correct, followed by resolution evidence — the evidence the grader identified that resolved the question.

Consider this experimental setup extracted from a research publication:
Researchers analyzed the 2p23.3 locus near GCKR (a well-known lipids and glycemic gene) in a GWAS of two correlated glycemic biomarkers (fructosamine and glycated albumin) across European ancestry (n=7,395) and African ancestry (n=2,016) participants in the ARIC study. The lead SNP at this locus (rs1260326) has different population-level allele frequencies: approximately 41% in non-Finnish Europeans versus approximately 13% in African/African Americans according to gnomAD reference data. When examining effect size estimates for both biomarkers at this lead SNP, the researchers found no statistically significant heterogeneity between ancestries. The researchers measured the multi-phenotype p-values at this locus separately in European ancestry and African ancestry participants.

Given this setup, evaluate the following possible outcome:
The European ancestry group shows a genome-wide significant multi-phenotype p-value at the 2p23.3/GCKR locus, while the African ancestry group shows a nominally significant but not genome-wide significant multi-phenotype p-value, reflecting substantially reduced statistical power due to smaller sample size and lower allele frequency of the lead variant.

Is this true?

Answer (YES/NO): NO